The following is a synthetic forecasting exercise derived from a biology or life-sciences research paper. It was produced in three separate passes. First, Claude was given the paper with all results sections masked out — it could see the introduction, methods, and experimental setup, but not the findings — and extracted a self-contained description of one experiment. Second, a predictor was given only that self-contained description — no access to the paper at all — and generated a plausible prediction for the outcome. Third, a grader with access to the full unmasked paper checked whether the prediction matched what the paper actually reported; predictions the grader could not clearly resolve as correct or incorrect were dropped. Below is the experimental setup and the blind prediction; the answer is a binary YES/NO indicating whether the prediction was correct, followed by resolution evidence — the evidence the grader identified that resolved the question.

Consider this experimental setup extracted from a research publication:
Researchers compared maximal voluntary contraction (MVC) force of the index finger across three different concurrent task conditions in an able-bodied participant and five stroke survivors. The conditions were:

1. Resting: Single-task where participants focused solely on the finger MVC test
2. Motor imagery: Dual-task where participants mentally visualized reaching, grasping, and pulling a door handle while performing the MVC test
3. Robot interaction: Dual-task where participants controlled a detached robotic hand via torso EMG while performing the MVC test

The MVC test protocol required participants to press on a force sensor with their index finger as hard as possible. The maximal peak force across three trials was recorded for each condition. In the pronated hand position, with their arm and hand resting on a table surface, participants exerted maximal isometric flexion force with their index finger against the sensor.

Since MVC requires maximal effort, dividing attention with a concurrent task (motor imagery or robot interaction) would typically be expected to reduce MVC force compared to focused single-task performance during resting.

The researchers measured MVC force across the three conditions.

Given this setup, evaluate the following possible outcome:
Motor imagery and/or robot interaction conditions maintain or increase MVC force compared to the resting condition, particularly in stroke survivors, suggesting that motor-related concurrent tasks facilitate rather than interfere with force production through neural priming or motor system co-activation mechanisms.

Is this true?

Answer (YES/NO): NO